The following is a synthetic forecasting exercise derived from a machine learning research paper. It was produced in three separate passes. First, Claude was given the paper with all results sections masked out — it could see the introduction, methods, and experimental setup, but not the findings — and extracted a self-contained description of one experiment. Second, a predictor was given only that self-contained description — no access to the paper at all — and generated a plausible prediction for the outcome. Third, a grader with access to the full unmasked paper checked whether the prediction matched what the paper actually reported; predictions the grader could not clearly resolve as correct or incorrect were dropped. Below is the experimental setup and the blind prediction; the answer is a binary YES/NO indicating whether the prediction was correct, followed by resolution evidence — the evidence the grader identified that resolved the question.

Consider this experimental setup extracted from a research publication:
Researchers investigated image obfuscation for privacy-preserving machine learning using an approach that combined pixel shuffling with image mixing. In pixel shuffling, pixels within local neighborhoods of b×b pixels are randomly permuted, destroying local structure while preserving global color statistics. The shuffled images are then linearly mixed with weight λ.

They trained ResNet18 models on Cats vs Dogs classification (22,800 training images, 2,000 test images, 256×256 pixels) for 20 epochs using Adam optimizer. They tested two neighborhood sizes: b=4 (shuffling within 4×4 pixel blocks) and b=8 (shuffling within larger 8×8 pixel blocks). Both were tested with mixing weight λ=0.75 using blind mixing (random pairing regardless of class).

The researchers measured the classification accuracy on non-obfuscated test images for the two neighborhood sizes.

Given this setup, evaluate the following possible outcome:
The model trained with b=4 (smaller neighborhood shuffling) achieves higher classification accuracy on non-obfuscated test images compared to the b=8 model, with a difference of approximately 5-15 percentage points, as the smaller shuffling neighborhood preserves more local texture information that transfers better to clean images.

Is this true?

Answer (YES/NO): YES